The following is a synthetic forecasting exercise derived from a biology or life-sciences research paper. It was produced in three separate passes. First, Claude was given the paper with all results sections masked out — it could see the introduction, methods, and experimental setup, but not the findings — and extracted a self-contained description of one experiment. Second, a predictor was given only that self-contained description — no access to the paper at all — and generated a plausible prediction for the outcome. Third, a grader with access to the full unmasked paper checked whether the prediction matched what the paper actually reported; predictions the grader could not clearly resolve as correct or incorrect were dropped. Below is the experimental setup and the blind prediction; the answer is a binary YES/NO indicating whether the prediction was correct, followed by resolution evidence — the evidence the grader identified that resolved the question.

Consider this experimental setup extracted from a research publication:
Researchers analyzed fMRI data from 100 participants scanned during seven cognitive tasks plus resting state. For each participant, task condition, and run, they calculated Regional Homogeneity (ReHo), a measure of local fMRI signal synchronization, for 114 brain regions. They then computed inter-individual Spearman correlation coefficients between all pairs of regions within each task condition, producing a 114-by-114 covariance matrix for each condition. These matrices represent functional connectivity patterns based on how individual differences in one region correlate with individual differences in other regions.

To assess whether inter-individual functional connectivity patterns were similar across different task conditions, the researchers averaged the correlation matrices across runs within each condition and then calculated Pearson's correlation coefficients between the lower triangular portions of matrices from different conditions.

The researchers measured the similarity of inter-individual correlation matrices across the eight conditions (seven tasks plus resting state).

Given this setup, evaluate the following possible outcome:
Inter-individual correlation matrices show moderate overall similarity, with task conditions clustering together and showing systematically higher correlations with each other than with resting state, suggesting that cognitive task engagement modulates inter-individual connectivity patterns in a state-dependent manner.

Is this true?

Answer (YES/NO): NO